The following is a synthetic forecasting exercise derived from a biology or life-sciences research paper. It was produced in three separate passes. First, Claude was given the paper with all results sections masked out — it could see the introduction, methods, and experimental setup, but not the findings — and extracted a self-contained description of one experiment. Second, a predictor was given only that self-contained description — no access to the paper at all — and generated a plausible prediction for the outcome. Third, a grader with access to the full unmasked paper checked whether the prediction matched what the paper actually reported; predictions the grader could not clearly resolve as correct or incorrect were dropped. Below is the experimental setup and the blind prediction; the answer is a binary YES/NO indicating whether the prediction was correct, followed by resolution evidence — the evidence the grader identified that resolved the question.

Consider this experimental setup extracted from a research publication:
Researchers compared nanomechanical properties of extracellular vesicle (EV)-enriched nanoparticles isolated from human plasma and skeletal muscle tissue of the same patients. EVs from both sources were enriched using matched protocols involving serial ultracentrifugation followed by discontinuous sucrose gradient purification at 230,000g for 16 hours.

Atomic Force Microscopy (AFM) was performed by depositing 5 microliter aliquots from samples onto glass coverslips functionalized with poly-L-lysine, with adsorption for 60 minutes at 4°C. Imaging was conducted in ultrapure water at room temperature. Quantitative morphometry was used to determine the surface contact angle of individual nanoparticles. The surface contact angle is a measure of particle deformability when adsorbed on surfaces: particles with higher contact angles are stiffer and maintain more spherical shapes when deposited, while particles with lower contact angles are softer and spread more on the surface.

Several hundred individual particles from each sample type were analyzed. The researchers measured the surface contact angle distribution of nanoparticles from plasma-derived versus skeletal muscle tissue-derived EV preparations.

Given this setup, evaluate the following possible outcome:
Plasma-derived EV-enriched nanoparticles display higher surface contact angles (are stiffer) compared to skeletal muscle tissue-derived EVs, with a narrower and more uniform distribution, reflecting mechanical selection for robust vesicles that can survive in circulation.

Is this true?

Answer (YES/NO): YES